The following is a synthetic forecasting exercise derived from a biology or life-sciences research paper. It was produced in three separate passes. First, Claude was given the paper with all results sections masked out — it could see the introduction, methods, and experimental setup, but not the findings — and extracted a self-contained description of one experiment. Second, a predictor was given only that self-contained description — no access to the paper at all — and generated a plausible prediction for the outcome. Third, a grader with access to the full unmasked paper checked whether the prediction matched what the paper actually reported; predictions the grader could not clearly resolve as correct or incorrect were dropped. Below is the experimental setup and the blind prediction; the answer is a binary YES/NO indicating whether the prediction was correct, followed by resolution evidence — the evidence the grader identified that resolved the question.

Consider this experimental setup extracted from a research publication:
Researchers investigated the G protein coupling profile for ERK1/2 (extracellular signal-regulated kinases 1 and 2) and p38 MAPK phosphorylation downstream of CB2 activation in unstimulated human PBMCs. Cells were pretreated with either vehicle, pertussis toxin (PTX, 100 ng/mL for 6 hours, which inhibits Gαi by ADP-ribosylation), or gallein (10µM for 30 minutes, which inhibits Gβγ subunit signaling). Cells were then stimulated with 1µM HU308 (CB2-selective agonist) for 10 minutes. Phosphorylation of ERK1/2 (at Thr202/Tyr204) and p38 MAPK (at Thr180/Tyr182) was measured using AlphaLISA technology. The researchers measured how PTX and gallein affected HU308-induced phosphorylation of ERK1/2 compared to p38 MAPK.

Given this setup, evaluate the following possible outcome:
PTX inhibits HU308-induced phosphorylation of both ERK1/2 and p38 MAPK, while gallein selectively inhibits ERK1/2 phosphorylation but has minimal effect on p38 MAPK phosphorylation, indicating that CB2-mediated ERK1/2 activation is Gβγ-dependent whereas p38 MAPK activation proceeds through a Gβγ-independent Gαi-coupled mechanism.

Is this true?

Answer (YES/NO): YES